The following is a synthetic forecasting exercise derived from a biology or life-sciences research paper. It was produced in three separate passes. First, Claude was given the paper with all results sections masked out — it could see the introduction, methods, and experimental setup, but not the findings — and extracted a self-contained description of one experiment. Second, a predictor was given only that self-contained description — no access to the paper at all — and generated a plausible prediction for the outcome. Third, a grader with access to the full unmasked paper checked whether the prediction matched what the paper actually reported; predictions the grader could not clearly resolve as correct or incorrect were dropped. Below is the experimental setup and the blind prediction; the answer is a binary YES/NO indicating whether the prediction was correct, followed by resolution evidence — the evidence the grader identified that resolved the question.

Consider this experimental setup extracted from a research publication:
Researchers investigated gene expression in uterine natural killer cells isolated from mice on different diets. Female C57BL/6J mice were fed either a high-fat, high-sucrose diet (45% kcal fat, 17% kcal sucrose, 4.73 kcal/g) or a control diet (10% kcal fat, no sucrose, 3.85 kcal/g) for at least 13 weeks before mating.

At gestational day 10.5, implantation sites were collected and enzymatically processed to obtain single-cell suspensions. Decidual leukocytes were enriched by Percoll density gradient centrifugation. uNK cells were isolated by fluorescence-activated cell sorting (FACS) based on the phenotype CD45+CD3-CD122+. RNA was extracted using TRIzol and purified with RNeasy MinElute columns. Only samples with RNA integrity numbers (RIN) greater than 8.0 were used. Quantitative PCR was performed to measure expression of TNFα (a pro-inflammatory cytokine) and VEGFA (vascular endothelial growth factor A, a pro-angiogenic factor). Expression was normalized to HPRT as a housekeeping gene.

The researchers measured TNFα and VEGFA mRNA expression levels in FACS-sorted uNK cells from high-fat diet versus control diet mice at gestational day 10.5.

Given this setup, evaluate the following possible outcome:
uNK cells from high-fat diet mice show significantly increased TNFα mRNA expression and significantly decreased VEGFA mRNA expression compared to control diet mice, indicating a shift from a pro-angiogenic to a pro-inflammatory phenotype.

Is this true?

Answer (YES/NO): NO